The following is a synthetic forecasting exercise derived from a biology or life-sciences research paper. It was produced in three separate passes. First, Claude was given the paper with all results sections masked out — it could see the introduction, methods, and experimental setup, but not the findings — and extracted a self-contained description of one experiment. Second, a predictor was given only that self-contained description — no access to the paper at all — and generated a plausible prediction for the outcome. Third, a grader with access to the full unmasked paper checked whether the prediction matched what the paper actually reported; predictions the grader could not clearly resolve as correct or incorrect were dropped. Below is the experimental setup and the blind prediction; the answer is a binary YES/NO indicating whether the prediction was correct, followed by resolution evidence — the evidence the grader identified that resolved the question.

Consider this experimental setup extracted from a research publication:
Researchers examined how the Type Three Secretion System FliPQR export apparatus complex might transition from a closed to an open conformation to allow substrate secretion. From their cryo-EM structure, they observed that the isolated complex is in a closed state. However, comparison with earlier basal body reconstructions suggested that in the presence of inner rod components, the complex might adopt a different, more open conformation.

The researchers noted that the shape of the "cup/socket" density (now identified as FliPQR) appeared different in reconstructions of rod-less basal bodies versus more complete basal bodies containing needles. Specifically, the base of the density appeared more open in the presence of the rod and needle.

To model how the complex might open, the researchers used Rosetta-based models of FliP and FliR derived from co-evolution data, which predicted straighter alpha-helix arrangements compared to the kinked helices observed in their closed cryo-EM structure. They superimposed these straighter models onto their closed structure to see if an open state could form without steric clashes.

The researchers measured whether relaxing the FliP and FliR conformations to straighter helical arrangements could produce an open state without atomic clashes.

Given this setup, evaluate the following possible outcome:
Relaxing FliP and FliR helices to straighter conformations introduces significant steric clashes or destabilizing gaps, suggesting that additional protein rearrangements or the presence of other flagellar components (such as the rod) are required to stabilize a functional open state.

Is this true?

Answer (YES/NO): NO